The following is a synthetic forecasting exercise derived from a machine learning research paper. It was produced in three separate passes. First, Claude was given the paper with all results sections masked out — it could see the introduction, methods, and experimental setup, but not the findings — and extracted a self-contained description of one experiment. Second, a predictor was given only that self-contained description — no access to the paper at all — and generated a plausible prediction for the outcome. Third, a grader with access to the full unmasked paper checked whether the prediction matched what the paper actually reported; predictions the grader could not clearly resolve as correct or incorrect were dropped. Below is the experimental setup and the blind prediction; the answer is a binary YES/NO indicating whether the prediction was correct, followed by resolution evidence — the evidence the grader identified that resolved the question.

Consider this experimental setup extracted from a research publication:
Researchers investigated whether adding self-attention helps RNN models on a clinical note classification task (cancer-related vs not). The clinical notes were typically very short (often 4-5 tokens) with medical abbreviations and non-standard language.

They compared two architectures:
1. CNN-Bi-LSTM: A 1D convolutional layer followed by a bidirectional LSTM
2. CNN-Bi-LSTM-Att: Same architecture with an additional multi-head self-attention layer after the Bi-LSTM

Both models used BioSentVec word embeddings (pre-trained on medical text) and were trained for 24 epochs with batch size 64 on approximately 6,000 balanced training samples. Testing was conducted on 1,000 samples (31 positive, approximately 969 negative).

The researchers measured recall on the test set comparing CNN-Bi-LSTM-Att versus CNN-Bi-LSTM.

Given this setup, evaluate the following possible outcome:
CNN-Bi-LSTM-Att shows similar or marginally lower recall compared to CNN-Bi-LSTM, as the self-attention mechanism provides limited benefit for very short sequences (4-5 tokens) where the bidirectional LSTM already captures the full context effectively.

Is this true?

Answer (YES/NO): NO